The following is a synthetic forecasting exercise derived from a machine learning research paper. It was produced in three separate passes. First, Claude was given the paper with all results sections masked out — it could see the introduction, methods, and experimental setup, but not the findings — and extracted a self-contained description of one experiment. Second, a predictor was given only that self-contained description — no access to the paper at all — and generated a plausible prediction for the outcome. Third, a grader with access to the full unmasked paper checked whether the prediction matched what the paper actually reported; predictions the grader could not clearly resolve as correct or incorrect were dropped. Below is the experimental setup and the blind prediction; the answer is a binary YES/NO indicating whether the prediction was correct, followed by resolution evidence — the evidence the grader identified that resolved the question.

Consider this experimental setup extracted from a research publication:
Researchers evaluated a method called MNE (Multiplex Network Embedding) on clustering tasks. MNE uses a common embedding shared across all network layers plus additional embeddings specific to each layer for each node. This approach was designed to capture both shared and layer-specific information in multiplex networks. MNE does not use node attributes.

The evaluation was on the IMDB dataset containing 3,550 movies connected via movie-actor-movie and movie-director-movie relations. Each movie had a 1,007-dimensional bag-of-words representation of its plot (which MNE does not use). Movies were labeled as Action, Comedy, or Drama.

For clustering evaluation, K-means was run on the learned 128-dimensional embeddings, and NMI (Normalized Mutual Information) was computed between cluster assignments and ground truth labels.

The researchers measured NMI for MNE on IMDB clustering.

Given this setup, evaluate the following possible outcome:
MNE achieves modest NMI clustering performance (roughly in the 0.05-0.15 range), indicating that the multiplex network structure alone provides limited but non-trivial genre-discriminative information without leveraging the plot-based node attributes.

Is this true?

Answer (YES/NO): NO